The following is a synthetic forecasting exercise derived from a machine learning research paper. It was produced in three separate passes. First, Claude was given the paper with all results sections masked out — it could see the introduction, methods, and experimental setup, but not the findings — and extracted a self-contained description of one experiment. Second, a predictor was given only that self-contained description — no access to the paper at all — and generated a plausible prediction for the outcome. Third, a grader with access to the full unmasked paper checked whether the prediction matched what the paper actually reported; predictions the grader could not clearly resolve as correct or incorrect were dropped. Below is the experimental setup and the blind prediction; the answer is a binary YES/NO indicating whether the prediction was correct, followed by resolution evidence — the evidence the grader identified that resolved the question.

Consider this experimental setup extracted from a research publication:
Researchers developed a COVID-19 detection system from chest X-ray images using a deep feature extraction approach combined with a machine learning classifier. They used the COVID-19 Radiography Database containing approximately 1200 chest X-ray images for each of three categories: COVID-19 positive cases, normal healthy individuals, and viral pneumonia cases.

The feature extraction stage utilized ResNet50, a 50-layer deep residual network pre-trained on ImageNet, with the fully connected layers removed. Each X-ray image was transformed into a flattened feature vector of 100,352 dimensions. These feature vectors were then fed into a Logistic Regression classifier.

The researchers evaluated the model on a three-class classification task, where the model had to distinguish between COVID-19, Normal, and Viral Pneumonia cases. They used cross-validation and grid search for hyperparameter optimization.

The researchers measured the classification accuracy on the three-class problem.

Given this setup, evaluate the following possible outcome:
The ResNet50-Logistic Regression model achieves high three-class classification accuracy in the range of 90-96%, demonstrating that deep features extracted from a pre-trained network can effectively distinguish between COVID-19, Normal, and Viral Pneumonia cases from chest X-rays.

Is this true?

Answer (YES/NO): NO